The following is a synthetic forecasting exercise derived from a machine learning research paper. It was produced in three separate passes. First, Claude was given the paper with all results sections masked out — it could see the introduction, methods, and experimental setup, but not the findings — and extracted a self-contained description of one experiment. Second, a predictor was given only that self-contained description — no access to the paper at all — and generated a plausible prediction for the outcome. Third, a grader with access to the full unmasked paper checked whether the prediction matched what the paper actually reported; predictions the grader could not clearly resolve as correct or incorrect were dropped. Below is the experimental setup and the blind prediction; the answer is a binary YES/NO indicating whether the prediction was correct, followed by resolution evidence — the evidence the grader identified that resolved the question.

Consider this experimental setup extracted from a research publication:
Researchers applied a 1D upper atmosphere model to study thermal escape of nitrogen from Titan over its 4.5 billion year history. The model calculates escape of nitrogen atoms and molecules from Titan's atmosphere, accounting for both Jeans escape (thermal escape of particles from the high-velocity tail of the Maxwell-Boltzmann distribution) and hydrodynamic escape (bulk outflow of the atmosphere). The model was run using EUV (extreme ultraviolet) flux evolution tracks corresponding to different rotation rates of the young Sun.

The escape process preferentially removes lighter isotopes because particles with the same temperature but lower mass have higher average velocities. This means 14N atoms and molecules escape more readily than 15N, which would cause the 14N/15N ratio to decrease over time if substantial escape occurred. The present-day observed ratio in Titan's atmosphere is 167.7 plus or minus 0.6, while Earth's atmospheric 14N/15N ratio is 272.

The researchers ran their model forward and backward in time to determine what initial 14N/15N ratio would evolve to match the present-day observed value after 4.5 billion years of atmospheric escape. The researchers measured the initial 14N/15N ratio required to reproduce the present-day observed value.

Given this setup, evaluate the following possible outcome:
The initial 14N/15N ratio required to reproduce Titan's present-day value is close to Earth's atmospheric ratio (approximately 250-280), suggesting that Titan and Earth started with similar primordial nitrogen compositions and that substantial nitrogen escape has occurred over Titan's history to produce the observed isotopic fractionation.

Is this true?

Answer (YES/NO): NO